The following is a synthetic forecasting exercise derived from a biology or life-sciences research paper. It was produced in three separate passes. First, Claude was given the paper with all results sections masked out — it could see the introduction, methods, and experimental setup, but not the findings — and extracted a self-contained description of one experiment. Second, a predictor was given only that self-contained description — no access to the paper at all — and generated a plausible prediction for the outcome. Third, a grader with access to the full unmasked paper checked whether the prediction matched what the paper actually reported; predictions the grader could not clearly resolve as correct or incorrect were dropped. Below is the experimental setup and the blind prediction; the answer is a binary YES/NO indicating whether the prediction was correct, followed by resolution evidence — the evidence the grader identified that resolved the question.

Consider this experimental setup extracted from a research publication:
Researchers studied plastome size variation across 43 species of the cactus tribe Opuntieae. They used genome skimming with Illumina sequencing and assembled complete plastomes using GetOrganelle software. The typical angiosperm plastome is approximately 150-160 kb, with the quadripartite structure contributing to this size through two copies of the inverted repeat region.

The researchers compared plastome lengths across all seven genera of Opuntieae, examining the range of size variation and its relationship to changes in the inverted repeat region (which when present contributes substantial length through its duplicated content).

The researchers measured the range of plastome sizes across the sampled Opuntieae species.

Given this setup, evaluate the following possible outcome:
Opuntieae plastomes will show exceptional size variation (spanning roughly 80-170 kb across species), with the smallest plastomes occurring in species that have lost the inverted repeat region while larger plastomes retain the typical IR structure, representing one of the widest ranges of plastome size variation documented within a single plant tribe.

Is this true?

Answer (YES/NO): NO